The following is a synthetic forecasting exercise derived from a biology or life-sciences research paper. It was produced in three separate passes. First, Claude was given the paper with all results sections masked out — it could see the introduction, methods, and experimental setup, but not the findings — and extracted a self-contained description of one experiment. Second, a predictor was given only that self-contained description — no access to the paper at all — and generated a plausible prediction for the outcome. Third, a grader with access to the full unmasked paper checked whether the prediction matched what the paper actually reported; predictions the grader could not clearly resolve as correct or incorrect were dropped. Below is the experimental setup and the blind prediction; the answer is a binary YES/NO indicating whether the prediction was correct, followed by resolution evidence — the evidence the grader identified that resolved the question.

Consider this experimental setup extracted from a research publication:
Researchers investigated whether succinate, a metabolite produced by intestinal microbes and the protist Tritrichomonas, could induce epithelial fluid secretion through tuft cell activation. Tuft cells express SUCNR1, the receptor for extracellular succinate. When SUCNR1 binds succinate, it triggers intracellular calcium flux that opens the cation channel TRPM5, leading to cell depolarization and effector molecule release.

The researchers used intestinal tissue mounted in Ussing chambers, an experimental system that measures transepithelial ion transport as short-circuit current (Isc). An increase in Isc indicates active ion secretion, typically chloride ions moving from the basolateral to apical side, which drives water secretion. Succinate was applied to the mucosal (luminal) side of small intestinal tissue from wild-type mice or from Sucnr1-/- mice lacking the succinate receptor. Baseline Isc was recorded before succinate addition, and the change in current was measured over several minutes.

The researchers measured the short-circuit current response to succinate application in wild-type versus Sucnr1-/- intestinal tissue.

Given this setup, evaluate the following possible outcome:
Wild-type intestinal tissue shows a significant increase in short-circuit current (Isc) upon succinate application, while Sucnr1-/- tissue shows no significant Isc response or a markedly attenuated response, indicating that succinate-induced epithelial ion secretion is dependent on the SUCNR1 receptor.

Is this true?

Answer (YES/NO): YES